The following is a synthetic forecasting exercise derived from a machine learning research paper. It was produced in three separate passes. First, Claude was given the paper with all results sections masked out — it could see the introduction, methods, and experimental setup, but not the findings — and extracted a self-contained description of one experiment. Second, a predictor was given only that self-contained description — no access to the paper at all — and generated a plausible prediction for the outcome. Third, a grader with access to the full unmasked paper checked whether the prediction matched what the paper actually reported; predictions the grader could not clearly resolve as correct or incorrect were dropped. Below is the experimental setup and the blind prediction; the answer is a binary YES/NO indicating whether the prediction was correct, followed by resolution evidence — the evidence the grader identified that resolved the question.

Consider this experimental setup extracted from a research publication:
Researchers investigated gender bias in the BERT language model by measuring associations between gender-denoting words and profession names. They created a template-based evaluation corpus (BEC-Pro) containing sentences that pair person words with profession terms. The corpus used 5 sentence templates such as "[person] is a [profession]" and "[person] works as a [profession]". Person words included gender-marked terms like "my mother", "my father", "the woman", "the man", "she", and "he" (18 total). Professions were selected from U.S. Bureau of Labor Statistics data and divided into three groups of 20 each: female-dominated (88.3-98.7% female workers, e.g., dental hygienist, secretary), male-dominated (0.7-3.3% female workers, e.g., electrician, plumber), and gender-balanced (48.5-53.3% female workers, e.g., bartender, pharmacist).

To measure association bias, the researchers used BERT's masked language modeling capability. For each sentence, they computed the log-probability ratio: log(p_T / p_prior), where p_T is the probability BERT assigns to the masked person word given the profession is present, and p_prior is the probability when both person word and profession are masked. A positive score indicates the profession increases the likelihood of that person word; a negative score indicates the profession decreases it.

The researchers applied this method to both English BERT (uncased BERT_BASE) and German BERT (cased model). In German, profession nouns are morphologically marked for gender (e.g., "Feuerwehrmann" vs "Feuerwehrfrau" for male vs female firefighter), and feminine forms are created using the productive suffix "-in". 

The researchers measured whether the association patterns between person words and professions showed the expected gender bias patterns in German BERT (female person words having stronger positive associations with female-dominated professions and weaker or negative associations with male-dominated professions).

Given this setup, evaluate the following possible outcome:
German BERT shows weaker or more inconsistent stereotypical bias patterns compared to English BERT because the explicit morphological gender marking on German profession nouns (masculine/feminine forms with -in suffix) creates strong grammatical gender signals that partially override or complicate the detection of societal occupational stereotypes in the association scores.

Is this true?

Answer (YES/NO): YES